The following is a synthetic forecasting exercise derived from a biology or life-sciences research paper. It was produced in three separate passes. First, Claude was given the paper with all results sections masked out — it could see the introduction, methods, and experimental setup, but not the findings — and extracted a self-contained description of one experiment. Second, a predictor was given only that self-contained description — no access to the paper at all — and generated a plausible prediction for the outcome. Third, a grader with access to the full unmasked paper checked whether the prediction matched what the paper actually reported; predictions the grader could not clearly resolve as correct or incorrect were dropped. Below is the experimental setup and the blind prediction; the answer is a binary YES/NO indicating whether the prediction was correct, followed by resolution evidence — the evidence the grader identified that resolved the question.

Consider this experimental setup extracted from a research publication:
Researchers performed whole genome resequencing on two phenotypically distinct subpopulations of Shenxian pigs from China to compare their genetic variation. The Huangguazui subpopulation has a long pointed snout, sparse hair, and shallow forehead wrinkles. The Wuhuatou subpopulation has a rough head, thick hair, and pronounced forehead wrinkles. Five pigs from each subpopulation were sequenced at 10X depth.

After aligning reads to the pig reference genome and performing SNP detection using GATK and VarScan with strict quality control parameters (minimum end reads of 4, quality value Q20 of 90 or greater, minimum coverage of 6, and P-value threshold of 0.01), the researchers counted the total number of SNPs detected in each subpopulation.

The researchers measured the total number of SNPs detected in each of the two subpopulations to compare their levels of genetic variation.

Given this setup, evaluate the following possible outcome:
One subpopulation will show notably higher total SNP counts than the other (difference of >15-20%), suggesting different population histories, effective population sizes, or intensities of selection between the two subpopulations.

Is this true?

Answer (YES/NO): NO